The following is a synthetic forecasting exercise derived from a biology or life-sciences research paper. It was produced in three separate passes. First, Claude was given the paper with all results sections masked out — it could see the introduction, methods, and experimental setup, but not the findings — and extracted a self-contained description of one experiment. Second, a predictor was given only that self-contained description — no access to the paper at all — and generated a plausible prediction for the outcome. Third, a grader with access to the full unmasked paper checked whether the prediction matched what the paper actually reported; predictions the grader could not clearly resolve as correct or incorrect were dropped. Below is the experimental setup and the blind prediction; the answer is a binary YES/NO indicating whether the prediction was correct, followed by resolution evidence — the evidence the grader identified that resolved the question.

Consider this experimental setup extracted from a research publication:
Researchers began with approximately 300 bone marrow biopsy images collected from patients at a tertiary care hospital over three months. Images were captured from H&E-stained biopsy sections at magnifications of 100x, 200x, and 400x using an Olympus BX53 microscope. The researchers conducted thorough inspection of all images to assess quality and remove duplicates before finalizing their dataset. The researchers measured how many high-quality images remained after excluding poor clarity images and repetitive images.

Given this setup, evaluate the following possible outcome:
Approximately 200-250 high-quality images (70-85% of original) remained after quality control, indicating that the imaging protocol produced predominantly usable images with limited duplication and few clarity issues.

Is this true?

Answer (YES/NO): NO